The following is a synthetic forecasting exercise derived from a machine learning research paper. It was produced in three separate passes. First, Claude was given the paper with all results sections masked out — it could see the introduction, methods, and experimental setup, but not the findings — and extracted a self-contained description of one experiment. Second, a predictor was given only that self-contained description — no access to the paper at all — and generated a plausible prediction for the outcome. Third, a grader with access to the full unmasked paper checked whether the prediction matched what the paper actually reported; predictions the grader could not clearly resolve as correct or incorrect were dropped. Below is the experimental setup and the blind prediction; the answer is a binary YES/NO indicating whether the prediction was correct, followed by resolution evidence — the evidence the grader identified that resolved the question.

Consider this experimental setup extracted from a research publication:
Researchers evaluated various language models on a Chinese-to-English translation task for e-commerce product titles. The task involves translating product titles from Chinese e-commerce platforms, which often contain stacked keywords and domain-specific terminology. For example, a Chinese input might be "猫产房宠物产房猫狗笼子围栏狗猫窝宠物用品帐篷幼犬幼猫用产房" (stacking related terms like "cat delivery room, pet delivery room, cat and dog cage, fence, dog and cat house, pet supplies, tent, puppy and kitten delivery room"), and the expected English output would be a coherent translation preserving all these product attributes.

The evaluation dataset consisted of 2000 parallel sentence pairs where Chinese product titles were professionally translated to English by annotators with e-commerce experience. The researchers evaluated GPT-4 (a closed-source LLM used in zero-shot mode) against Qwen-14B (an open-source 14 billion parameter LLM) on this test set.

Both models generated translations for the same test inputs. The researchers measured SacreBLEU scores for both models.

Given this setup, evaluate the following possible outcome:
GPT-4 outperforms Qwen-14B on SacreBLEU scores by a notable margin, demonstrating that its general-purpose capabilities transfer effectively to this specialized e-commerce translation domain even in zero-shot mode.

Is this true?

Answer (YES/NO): NO